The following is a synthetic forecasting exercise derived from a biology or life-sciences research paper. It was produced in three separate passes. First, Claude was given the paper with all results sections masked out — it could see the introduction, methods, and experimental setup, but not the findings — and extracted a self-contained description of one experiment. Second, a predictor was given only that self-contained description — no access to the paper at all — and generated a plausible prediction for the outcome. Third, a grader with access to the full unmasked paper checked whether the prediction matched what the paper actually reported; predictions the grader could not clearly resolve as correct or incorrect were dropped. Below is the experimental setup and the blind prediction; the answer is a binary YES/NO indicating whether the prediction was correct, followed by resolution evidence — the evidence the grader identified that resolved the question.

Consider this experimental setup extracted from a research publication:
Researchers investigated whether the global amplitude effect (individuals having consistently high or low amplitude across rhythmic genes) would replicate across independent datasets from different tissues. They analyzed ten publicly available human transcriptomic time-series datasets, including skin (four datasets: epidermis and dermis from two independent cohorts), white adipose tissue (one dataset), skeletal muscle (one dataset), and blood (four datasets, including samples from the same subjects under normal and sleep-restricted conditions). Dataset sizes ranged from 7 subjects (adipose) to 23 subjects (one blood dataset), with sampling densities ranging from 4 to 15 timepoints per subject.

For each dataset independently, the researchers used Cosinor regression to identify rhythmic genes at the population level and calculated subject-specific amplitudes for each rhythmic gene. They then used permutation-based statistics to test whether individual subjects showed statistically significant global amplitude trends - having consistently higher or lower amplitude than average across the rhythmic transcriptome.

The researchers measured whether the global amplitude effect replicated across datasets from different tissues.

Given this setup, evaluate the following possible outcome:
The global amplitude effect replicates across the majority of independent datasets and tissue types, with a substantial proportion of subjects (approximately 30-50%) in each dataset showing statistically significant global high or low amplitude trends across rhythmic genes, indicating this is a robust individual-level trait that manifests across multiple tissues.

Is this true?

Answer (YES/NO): NO